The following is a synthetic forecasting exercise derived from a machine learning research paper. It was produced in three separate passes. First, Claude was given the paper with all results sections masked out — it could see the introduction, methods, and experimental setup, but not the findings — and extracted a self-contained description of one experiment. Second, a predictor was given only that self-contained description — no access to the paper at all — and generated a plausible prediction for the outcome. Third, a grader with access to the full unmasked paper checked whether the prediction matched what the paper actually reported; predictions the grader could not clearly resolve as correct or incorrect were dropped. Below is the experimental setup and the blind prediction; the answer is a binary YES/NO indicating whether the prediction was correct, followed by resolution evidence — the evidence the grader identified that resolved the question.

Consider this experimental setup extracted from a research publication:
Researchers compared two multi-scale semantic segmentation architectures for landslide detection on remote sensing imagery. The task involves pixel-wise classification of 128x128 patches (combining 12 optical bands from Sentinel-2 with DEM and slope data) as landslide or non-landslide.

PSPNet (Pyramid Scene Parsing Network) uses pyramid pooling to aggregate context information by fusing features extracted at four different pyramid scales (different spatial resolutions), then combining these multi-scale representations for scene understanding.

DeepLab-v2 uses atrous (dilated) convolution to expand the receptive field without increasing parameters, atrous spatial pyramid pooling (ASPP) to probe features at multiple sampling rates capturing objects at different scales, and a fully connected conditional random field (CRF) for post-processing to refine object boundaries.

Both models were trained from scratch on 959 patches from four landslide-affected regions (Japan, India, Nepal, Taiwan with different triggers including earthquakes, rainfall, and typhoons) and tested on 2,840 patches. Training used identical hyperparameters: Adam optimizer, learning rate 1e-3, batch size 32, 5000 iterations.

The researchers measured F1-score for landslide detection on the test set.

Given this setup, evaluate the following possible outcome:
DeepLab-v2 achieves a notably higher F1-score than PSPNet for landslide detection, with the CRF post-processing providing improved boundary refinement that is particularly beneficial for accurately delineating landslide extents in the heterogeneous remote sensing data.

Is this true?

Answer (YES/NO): NO